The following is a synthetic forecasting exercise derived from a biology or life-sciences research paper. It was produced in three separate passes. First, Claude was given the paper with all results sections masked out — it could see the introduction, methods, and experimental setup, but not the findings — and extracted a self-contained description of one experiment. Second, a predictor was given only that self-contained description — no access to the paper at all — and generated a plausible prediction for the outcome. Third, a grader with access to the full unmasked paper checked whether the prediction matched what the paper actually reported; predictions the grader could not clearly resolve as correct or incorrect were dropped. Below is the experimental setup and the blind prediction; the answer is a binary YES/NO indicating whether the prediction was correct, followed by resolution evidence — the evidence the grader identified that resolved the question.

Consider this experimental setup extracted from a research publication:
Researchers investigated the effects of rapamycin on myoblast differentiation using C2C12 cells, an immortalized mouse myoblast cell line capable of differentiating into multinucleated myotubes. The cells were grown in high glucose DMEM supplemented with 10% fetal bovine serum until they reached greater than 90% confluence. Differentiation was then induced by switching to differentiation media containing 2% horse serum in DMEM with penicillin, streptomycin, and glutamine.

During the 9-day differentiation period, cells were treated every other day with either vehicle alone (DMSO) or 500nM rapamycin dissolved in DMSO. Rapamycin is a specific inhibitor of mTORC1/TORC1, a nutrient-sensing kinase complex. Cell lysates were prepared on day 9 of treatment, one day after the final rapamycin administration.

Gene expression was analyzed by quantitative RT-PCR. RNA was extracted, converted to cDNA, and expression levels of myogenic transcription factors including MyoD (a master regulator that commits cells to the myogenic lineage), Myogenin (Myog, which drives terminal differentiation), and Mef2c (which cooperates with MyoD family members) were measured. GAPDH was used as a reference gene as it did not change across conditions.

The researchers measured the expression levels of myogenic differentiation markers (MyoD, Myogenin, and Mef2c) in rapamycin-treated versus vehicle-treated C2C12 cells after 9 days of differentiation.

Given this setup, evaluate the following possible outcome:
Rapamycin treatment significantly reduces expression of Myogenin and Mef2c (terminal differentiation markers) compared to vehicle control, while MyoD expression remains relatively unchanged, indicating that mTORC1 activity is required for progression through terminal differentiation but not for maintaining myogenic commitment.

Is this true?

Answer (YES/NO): YES